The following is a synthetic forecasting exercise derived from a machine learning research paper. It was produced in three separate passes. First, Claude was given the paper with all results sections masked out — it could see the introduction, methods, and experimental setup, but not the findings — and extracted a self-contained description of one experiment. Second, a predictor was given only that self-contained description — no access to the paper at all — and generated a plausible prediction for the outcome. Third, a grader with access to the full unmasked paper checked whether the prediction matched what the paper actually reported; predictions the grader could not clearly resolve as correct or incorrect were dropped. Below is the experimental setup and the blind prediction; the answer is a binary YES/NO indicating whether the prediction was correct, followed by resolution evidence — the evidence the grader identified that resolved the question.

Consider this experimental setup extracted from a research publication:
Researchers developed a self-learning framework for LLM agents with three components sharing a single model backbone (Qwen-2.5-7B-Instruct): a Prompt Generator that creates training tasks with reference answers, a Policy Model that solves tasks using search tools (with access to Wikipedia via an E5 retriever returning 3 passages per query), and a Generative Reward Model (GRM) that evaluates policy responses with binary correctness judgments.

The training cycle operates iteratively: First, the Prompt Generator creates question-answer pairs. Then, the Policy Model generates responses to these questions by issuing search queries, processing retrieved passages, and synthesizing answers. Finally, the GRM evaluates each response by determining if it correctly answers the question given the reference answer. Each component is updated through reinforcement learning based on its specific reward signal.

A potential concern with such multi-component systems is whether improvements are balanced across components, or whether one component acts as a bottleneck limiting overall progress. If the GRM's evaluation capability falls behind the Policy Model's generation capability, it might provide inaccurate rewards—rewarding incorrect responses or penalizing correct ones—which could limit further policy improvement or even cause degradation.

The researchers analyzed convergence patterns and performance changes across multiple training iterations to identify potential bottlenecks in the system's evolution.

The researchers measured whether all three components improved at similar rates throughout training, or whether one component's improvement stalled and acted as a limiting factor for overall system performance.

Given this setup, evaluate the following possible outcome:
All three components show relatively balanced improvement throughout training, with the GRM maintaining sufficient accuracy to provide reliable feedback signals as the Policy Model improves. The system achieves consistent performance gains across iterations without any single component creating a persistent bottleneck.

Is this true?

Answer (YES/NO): NO